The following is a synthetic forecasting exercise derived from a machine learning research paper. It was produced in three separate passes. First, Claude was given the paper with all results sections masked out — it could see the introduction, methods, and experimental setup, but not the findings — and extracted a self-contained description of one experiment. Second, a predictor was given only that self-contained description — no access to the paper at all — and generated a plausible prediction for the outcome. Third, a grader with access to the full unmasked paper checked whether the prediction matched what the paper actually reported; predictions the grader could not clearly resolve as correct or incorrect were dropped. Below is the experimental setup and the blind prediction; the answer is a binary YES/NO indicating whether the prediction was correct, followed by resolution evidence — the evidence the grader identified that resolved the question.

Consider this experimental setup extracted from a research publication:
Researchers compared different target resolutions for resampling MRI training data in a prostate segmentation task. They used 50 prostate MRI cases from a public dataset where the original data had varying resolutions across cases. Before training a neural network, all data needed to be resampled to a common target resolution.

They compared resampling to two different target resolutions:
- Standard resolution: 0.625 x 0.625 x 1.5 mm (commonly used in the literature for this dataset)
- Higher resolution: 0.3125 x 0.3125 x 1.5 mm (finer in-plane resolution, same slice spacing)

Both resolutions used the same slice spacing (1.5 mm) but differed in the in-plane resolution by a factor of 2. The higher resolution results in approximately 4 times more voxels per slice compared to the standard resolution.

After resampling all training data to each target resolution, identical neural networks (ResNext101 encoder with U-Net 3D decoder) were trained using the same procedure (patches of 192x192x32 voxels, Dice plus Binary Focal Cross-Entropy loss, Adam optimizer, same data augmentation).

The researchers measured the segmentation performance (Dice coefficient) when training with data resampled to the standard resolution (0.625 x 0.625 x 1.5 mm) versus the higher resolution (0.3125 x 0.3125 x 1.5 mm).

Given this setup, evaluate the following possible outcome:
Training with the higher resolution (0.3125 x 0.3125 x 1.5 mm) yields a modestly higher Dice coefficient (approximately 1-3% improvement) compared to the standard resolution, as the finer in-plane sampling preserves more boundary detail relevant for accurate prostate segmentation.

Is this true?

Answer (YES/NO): YES